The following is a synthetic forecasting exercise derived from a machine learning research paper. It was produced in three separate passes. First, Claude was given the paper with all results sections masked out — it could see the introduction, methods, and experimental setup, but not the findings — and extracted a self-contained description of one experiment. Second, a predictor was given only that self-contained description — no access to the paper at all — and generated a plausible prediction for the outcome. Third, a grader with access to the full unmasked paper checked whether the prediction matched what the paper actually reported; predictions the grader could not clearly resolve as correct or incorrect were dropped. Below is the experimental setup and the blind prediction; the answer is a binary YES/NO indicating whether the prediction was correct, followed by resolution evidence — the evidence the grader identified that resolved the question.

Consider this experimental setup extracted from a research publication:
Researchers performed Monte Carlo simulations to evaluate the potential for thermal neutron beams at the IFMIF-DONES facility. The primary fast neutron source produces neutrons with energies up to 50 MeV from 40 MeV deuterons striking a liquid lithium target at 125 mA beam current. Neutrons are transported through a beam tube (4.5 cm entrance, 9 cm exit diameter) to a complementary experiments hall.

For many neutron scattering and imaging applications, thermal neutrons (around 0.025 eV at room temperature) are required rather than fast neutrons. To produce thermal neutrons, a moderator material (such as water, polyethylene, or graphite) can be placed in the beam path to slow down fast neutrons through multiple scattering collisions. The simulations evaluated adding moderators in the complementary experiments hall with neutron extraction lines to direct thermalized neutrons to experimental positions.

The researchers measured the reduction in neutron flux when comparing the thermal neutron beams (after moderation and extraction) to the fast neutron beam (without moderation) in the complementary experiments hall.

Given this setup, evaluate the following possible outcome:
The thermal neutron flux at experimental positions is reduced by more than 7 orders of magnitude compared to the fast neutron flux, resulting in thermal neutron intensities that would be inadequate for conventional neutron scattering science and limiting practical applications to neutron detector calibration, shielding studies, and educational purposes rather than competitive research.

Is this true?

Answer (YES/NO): NO